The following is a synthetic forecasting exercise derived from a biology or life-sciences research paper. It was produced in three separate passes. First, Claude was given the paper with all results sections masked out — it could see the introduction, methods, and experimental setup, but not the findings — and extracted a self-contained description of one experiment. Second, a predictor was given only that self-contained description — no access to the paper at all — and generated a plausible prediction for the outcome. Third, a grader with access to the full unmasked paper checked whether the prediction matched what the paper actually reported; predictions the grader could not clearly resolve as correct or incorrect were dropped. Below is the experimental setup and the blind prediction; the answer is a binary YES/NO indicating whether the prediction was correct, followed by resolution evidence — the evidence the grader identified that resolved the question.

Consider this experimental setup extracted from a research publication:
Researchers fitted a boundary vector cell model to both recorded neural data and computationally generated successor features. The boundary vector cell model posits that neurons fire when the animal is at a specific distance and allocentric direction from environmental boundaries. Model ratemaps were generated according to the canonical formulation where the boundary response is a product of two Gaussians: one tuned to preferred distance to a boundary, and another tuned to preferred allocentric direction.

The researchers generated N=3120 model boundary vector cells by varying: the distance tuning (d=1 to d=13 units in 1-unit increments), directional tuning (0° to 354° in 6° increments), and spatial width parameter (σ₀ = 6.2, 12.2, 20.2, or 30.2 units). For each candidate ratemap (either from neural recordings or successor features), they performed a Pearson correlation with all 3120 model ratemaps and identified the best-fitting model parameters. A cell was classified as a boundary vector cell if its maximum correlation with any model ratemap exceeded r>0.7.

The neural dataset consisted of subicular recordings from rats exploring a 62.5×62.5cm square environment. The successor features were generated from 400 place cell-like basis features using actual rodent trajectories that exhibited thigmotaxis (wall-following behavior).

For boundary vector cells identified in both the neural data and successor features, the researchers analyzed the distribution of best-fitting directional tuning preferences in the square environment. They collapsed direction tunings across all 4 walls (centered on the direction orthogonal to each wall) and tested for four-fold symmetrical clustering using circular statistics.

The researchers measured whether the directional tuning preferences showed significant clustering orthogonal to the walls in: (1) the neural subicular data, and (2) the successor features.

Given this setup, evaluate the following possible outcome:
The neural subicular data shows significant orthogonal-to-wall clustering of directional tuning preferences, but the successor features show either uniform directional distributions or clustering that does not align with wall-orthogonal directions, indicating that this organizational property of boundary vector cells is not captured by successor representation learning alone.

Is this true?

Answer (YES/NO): NO